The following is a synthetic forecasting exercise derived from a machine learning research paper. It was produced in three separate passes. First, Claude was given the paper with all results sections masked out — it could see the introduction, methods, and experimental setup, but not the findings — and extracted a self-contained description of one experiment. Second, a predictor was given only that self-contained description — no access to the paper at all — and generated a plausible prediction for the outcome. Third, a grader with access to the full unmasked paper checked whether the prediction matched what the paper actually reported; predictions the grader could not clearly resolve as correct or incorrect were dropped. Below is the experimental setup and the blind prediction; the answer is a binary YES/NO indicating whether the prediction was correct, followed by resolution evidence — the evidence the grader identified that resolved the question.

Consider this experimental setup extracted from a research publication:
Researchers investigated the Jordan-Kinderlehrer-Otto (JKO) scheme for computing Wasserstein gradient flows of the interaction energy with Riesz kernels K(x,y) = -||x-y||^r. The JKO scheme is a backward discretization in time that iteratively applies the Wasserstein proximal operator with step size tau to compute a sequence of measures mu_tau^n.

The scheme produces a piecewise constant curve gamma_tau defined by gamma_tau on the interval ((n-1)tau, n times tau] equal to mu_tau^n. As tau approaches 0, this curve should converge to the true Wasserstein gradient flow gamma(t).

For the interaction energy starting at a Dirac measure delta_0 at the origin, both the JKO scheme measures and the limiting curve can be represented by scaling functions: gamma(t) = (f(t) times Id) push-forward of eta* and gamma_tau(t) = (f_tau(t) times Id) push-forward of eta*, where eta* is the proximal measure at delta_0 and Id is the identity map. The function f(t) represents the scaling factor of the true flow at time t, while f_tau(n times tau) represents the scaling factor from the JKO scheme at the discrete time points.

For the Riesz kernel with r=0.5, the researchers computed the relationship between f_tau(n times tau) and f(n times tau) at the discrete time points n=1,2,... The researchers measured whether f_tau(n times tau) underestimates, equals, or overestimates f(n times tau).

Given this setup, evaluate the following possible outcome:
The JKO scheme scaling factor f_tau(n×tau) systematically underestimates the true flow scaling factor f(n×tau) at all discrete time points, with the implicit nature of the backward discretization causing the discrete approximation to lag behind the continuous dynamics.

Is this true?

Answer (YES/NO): YES